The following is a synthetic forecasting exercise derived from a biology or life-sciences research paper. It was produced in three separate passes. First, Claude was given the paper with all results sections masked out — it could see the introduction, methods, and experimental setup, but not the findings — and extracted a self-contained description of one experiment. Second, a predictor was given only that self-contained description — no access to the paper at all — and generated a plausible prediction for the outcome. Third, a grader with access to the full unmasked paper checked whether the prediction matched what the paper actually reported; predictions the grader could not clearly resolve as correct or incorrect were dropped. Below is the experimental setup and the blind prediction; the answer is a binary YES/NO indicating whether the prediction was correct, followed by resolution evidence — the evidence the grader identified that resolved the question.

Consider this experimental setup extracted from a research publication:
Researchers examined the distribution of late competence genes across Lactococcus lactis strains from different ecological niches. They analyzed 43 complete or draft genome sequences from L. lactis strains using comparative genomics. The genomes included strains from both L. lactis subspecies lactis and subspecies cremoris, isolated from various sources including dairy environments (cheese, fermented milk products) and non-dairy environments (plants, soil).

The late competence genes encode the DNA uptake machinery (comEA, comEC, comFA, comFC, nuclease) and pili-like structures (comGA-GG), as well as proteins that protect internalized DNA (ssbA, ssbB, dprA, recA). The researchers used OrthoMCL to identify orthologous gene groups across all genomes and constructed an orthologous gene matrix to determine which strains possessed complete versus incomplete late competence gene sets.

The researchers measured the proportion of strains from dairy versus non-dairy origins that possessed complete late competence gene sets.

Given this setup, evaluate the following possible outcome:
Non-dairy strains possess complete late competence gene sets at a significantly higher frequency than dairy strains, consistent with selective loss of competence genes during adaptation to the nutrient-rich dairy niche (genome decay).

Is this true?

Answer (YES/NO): YES